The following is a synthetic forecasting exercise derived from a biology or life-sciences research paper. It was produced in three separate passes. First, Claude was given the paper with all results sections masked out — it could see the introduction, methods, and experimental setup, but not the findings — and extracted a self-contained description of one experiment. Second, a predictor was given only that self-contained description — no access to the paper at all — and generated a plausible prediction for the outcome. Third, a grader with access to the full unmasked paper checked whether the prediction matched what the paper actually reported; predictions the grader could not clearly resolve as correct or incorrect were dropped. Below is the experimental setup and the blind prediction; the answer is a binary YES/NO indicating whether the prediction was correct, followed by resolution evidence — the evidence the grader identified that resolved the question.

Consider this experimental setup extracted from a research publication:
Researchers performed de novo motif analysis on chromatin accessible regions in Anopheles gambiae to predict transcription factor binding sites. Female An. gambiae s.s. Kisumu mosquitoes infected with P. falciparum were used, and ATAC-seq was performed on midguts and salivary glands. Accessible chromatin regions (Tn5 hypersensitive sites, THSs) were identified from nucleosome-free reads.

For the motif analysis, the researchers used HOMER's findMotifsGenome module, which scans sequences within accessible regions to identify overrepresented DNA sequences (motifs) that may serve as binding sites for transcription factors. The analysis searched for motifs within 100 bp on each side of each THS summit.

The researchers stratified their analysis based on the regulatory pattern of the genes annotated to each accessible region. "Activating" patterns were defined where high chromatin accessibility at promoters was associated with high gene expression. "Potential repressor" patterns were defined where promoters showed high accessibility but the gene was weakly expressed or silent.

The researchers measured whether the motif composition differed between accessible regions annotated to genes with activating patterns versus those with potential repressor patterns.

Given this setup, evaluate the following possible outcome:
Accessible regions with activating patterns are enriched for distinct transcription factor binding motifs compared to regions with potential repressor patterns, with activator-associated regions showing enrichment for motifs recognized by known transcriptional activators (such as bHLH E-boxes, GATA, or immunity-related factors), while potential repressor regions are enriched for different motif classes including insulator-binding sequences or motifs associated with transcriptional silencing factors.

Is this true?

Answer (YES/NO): YES